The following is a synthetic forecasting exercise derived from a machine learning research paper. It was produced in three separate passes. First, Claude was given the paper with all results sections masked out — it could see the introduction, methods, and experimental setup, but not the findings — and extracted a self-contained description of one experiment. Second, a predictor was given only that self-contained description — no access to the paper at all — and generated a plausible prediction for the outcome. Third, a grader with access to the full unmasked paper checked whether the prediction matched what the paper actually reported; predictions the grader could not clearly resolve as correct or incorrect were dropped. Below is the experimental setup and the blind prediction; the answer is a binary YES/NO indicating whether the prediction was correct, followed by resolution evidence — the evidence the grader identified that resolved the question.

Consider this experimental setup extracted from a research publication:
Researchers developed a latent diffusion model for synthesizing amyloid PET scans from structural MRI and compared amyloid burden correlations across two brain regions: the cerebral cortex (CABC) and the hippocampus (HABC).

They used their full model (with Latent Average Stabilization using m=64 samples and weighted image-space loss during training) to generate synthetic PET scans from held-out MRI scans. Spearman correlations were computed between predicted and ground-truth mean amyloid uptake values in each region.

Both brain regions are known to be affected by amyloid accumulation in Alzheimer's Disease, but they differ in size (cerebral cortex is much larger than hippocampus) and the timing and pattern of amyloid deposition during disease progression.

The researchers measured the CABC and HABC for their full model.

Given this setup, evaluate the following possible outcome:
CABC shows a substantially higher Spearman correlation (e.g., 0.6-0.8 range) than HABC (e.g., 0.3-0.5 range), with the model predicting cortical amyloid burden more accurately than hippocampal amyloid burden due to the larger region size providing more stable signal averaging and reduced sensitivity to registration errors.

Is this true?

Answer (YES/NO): NO